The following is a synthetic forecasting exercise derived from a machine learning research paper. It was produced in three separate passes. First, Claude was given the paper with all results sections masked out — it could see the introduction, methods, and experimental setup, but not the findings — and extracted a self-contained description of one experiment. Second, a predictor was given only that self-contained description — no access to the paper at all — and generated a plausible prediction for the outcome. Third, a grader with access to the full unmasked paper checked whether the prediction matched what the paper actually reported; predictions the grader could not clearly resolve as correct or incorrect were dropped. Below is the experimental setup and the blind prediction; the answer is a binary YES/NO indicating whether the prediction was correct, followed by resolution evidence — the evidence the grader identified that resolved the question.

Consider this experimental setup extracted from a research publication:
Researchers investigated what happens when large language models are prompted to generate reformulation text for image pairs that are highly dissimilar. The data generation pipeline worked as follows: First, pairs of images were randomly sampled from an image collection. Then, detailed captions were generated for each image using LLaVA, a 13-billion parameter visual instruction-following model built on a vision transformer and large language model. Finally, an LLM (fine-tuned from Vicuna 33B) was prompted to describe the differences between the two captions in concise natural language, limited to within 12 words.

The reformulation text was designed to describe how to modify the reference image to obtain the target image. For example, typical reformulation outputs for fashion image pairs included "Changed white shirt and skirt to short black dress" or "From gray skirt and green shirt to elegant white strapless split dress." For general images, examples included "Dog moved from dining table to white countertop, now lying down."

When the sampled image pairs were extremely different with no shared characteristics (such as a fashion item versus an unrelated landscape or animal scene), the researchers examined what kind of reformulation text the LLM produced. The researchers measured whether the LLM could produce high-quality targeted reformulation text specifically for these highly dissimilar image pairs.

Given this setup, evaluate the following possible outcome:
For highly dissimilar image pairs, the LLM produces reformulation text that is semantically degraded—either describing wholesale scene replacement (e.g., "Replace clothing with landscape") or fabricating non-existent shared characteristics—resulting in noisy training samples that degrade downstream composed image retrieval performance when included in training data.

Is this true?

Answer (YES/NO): NO